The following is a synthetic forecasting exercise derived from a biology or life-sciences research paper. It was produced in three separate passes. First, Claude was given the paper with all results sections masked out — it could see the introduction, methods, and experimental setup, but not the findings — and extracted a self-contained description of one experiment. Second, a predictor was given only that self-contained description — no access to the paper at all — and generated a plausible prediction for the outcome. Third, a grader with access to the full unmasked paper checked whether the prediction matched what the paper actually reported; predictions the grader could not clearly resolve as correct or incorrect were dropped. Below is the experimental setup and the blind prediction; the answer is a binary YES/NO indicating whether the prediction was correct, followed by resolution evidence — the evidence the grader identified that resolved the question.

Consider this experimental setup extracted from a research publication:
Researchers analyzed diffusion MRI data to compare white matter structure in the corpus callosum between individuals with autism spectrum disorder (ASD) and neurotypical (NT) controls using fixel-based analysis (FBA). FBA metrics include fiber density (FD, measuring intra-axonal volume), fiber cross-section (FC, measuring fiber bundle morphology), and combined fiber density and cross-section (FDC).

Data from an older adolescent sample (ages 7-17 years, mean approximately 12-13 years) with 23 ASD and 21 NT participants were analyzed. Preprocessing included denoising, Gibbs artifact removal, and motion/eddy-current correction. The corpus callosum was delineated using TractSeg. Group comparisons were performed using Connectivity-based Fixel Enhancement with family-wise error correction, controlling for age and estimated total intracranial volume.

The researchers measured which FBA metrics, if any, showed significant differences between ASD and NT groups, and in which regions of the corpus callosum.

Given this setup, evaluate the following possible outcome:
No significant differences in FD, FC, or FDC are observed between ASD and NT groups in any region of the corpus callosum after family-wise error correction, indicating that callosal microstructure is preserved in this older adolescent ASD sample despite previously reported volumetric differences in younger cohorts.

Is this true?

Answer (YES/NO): NO